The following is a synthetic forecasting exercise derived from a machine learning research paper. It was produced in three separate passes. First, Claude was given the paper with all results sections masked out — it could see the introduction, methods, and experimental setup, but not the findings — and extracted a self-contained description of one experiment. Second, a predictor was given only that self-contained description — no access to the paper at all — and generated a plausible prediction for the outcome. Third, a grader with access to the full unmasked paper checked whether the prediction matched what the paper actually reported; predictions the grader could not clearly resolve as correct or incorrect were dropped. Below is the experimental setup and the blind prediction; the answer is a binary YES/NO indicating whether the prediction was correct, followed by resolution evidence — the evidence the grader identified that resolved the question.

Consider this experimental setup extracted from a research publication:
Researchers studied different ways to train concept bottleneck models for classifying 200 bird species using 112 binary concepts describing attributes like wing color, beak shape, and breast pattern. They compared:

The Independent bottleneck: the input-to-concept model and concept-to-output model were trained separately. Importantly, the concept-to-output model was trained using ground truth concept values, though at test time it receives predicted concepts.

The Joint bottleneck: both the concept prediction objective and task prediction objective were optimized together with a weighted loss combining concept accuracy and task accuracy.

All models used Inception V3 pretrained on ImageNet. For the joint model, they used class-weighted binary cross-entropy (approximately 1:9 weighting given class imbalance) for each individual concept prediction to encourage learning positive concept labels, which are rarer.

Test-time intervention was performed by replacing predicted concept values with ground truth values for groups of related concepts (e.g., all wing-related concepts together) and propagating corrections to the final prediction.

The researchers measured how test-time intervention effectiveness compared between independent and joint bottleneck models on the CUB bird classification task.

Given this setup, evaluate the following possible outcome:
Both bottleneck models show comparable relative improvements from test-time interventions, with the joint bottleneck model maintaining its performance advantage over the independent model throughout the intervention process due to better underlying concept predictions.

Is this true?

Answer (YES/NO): NO